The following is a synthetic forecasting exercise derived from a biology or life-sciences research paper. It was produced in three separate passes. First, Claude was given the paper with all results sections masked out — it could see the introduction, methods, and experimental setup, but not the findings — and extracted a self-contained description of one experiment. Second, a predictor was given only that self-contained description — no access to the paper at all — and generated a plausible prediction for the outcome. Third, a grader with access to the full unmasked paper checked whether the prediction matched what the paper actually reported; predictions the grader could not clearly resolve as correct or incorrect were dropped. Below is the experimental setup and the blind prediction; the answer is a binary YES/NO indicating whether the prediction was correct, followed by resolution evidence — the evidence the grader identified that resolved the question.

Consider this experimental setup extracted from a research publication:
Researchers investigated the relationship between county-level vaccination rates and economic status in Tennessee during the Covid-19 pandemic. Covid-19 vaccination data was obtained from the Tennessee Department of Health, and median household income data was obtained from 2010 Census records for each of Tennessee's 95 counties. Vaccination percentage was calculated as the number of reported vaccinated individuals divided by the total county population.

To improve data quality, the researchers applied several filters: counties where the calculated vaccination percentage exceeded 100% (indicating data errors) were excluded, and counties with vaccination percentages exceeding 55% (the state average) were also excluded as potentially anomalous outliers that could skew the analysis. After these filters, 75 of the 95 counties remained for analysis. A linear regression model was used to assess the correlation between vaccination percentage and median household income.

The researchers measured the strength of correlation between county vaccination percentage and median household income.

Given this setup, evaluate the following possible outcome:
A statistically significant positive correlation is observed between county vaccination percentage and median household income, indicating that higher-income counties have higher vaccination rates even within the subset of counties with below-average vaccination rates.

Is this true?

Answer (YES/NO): NO